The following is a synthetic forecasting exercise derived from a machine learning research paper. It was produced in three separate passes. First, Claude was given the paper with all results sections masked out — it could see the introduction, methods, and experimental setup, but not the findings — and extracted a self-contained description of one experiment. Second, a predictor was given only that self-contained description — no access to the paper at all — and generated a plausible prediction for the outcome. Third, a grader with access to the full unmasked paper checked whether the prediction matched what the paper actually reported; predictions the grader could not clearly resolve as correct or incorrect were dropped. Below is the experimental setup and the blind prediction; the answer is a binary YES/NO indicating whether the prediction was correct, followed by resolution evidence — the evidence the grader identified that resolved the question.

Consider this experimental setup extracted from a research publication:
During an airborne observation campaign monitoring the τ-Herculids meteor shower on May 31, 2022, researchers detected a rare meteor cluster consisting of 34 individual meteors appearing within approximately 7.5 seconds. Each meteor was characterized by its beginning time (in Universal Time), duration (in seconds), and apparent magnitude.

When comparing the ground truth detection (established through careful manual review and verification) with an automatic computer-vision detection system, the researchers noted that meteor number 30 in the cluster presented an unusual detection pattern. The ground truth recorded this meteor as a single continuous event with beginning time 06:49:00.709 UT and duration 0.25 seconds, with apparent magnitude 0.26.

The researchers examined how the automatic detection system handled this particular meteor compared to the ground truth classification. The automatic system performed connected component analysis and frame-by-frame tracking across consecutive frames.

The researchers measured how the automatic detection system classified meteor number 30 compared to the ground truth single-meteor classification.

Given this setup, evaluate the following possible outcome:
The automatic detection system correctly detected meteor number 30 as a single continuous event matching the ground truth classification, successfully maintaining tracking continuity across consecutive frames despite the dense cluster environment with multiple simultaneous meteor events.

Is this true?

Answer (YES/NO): NO